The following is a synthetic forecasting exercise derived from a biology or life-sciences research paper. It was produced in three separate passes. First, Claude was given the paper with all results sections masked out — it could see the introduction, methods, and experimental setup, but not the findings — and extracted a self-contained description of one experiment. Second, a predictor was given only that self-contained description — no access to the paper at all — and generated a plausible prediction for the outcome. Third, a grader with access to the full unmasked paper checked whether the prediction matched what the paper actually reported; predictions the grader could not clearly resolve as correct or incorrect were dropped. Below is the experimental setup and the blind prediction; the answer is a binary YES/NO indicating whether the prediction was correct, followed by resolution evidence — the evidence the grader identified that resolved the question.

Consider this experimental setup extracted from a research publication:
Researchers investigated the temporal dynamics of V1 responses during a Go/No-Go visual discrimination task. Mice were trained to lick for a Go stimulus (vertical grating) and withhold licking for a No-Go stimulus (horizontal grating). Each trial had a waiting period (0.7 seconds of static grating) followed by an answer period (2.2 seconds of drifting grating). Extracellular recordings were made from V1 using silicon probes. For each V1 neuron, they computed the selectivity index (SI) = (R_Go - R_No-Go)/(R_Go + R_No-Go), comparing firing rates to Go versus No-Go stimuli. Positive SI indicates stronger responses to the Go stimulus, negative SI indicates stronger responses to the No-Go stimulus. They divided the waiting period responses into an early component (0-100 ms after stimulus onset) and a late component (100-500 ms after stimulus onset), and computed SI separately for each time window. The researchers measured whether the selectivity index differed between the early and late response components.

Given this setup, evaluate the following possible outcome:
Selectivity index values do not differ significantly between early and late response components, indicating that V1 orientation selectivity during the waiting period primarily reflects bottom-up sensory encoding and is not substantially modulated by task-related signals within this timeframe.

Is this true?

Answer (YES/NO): NO